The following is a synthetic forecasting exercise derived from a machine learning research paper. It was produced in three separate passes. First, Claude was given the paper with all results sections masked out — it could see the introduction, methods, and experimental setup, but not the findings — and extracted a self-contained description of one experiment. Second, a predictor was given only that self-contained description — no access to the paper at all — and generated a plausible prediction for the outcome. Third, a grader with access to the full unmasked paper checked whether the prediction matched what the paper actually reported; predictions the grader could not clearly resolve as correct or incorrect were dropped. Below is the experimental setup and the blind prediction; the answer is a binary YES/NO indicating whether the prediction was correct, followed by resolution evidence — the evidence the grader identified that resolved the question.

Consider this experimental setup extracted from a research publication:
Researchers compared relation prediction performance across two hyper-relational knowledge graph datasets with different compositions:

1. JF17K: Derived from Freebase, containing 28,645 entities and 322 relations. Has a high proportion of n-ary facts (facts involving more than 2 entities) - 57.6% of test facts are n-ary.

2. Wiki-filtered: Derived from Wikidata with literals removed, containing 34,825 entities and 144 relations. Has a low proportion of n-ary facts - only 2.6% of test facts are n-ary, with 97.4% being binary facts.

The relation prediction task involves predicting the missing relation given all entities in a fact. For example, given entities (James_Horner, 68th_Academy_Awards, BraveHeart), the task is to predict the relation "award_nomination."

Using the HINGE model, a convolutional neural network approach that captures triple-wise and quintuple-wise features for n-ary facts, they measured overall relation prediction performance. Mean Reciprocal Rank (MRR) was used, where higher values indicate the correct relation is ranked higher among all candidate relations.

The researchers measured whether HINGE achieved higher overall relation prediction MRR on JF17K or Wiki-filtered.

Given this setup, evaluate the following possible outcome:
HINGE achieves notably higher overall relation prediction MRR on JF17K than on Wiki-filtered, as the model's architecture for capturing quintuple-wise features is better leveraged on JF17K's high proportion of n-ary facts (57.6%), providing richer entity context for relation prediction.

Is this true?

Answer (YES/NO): NO